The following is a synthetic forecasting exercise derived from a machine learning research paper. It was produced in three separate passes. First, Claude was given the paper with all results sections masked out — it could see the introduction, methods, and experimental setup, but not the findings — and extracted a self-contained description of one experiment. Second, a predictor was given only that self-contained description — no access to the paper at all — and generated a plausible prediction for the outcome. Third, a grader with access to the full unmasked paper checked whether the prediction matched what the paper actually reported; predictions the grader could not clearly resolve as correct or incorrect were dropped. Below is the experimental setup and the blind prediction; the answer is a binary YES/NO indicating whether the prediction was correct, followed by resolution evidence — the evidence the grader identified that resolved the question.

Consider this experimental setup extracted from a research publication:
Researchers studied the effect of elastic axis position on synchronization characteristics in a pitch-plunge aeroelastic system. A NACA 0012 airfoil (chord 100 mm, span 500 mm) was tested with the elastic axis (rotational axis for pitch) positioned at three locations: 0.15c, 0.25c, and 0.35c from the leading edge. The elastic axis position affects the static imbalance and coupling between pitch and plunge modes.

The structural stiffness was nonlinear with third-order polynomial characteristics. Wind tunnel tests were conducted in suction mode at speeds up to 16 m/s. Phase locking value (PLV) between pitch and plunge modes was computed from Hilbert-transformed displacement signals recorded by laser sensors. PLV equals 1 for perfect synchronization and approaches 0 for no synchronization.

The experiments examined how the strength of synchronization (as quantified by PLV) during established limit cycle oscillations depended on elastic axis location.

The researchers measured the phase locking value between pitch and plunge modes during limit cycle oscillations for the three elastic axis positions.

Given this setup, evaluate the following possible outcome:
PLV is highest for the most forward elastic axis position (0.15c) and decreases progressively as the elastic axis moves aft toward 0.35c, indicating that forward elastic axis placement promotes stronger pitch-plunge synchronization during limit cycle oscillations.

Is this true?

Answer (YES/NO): NO